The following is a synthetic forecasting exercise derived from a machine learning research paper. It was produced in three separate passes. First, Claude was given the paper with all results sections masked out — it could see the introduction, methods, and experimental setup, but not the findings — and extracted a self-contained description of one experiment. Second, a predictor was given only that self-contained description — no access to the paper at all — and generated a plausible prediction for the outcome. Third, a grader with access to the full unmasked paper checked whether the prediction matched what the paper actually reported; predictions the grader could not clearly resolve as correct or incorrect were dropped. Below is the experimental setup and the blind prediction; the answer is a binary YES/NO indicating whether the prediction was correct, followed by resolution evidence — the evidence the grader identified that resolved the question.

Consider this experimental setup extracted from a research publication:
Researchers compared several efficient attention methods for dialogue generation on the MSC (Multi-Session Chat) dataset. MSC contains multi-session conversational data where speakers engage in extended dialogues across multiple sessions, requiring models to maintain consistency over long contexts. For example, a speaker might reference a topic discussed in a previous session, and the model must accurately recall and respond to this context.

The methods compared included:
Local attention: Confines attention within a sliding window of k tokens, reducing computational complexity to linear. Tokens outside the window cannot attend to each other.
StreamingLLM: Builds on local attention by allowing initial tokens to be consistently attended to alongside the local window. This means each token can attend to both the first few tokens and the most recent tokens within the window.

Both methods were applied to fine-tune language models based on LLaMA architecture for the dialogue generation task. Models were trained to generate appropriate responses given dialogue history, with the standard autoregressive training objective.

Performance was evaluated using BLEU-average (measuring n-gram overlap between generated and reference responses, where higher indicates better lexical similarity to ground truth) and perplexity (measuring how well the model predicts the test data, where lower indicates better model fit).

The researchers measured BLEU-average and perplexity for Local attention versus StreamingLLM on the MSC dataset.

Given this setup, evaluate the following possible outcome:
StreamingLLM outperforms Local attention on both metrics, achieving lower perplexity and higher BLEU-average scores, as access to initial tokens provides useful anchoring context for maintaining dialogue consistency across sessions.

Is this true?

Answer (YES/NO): YES